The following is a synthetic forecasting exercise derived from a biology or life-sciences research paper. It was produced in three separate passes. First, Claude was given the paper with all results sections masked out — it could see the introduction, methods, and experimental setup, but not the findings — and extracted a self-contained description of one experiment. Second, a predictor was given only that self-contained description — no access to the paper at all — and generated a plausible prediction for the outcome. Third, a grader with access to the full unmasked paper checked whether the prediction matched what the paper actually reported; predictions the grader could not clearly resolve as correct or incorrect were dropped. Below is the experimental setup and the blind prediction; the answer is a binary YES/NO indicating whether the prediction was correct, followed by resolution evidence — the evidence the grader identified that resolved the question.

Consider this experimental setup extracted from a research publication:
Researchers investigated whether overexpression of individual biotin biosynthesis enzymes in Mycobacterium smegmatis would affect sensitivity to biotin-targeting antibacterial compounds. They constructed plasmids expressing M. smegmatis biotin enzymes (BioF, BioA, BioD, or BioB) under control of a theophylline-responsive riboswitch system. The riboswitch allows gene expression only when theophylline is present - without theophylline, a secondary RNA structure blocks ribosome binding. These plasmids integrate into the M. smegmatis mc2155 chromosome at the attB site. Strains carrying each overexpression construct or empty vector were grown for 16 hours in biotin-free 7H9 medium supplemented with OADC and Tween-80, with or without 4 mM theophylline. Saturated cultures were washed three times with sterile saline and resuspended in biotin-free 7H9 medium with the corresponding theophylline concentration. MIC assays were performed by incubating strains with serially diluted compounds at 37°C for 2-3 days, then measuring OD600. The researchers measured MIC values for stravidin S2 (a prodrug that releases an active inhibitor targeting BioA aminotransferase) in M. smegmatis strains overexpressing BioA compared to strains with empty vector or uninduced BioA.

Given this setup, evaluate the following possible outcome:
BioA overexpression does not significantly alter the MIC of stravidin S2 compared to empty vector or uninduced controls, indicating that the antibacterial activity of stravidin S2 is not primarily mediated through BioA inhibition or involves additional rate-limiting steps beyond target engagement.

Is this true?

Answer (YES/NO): NO